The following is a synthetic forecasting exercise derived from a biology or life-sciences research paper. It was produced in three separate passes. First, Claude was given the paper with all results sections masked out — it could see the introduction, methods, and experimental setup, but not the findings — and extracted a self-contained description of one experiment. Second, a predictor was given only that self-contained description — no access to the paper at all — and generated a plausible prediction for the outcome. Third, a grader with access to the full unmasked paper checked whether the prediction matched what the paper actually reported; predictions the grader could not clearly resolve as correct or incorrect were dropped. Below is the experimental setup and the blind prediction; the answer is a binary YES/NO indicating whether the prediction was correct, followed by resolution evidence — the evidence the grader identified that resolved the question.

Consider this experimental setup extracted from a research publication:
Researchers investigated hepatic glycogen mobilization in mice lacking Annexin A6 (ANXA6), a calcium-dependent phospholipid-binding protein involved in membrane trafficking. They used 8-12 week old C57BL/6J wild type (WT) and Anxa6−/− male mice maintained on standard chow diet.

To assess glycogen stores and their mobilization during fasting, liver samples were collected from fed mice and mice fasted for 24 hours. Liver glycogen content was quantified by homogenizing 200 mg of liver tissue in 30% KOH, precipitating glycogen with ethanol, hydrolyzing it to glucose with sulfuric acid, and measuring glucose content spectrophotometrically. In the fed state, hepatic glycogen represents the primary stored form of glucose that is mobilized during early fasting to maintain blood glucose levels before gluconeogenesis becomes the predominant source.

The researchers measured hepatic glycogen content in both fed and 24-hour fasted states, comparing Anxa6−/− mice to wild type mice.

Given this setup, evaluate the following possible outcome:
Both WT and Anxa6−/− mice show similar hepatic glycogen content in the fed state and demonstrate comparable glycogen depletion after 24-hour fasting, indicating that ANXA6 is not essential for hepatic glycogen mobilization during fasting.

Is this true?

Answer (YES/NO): NO